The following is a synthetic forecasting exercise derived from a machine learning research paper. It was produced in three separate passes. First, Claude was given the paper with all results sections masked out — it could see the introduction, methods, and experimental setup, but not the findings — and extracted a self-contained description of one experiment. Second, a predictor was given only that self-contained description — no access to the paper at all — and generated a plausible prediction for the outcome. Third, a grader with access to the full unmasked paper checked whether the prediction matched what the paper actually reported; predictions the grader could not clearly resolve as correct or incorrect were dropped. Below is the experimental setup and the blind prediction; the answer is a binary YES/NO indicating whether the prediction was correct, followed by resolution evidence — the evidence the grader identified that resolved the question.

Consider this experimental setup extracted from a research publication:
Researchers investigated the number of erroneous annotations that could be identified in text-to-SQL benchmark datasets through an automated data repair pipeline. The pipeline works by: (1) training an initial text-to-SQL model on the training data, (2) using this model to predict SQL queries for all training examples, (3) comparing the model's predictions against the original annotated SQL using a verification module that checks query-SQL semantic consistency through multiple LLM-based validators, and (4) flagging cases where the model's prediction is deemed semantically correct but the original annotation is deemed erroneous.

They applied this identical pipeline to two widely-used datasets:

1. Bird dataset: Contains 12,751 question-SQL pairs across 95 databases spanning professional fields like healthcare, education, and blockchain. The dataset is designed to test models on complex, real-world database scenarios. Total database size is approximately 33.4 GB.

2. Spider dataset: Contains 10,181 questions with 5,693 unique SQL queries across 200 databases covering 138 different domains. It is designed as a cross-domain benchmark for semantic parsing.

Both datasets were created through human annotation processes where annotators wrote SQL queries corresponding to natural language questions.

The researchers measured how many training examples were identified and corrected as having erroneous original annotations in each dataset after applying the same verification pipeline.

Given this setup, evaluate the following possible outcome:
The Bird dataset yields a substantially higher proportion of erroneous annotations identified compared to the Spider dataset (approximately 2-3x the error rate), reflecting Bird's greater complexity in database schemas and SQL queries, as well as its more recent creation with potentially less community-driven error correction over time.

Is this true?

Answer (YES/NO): NO